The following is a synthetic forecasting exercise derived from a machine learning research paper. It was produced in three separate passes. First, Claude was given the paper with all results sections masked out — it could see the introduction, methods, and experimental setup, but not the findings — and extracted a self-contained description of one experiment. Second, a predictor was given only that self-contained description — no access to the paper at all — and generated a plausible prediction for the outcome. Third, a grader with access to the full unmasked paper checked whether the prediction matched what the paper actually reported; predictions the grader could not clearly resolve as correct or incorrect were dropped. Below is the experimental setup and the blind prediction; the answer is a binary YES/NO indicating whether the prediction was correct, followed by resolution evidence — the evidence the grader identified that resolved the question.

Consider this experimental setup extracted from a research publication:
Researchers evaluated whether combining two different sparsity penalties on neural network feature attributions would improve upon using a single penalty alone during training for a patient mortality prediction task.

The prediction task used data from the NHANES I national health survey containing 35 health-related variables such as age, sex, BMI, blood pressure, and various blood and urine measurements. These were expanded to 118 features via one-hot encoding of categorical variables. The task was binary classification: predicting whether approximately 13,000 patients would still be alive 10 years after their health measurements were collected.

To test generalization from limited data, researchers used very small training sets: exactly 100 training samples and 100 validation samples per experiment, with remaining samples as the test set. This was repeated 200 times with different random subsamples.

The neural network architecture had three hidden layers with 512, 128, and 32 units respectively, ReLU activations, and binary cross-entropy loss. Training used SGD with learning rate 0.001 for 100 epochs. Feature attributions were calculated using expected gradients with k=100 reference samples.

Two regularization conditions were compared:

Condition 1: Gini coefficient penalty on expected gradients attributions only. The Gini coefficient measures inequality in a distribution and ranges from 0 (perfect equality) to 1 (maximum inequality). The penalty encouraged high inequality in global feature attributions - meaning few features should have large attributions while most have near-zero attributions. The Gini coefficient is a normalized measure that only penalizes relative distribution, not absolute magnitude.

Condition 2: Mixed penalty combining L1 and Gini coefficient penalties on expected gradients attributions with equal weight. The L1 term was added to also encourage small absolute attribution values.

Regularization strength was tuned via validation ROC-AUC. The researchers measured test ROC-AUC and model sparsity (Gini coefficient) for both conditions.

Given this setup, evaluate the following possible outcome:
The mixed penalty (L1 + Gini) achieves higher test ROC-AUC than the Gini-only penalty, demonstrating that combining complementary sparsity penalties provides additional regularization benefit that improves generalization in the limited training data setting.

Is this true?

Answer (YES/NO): NO